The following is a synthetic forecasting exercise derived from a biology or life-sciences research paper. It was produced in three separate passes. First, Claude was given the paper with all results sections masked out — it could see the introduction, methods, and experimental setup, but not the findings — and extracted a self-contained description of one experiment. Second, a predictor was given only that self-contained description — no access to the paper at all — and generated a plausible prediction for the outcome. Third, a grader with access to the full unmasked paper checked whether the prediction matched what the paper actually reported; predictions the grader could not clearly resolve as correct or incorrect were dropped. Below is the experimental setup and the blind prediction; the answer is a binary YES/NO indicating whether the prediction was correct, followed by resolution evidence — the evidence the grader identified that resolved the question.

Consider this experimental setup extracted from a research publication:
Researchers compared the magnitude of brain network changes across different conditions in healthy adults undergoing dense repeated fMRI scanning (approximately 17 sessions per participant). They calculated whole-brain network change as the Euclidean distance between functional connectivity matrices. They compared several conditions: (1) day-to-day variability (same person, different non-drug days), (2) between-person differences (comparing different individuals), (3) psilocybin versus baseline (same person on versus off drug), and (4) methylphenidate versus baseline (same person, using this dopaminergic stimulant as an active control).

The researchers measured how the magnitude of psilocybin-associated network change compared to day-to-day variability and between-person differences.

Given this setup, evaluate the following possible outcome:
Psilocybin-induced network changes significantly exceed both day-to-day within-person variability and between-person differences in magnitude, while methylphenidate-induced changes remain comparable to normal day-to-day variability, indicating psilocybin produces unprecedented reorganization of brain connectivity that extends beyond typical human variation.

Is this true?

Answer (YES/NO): NO